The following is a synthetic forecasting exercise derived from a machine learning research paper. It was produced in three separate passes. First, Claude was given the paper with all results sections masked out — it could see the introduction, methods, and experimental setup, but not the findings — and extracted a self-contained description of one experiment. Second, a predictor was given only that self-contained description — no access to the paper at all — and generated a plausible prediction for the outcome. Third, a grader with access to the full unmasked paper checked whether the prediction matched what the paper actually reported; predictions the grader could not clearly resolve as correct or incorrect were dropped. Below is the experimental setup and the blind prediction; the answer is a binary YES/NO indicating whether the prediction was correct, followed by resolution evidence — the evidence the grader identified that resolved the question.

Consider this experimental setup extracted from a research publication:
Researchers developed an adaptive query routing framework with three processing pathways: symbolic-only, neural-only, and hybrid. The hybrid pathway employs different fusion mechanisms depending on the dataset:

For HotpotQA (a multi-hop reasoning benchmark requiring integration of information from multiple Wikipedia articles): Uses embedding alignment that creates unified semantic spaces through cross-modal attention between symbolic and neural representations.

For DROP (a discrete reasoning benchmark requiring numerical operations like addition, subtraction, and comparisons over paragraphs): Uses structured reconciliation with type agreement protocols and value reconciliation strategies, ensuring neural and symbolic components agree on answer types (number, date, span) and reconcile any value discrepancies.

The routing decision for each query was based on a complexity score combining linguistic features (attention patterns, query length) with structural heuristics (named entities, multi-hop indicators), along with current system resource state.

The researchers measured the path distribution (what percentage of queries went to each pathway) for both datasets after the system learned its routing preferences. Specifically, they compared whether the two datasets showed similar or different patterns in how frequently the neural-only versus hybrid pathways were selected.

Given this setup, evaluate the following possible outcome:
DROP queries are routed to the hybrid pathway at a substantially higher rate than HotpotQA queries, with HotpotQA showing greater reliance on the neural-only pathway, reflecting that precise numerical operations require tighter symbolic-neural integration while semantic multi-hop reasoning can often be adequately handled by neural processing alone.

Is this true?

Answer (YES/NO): YES